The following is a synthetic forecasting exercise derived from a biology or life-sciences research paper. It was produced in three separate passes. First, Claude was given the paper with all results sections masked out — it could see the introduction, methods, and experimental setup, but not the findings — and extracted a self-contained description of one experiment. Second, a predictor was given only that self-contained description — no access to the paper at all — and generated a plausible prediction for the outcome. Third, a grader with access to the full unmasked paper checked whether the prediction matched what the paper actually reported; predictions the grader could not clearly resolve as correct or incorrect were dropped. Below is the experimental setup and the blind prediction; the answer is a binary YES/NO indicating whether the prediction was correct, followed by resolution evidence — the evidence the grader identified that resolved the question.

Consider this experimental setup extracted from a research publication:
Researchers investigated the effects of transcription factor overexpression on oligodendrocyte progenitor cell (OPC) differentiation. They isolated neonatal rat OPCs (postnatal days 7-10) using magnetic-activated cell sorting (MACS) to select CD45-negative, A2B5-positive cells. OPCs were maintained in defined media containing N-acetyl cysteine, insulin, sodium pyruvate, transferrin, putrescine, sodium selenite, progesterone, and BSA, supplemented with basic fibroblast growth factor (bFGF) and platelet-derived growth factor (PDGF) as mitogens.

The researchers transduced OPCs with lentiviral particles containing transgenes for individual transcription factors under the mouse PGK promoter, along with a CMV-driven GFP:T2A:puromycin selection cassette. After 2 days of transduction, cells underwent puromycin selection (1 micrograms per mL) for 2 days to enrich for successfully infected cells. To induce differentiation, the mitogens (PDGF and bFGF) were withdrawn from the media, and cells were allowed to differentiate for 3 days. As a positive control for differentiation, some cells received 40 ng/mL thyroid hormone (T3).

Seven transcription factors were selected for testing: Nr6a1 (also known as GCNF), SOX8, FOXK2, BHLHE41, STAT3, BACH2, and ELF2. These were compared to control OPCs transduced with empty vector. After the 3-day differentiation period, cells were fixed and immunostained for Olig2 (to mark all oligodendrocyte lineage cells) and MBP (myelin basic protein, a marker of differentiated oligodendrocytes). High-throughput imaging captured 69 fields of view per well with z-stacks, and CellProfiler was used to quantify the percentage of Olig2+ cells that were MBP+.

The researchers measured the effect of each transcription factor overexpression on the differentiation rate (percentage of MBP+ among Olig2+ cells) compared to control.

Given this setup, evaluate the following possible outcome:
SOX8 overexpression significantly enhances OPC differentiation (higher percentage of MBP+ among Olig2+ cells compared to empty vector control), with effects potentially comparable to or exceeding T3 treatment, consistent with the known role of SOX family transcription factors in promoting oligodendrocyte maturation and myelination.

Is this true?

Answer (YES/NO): YES